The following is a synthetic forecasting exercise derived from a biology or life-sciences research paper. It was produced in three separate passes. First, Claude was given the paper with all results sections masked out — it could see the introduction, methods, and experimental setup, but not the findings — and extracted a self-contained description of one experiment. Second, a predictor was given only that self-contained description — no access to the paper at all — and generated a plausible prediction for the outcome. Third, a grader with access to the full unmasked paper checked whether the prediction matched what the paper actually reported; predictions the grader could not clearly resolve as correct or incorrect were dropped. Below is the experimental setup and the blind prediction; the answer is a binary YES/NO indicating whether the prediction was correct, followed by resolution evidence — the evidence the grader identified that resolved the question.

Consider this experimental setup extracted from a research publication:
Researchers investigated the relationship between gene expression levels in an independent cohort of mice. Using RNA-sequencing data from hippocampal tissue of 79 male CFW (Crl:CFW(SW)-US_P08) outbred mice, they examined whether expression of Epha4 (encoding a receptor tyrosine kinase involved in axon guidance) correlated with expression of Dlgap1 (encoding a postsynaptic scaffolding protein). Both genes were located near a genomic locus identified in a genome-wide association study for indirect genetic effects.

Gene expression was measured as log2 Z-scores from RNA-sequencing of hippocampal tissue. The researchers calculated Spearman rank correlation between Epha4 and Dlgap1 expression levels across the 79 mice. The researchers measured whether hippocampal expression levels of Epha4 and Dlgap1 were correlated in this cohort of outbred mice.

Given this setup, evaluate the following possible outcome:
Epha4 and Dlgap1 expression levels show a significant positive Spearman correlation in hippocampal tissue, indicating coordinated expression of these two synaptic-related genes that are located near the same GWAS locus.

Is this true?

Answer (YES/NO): NO